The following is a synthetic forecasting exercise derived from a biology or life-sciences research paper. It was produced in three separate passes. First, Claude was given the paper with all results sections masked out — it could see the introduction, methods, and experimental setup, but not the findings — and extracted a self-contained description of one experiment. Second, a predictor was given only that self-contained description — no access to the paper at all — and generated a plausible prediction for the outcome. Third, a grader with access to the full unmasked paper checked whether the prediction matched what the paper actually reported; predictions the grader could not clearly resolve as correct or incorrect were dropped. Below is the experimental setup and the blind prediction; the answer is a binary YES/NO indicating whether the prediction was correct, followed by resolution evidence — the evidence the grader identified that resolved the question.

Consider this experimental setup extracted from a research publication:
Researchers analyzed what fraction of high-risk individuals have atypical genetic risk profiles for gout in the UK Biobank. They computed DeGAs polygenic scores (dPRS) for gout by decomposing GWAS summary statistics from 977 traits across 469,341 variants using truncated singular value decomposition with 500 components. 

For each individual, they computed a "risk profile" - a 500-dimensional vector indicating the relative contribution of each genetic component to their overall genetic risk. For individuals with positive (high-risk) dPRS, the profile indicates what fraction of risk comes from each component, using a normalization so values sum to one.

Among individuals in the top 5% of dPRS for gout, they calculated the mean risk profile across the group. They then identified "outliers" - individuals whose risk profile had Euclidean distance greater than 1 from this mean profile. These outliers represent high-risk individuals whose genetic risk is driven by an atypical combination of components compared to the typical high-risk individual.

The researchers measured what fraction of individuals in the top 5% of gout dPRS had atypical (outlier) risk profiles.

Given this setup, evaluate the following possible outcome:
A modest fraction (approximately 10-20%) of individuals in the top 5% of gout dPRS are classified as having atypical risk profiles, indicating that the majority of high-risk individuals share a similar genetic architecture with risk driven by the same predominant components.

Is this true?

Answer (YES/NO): NO